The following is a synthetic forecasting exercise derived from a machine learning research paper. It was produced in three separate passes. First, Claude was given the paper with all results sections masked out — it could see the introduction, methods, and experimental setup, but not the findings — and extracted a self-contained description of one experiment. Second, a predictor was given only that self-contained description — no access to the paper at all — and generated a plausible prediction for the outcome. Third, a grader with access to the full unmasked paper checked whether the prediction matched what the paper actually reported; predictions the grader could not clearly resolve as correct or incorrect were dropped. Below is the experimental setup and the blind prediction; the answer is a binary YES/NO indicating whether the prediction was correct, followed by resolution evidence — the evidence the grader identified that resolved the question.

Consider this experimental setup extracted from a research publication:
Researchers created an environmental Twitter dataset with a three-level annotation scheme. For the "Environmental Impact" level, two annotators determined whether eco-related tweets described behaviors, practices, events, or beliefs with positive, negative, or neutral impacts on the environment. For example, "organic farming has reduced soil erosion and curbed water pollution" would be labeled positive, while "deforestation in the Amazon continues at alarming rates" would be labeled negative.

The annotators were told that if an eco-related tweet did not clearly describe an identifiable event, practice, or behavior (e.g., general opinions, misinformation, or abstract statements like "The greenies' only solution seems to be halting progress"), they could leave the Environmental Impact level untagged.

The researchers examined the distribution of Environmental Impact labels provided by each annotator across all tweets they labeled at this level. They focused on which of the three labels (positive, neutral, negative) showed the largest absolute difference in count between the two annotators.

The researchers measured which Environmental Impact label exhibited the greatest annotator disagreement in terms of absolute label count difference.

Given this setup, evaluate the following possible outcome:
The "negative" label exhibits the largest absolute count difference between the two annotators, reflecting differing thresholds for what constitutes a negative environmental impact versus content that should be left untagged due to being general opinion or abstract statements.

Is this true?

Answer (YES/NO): NO